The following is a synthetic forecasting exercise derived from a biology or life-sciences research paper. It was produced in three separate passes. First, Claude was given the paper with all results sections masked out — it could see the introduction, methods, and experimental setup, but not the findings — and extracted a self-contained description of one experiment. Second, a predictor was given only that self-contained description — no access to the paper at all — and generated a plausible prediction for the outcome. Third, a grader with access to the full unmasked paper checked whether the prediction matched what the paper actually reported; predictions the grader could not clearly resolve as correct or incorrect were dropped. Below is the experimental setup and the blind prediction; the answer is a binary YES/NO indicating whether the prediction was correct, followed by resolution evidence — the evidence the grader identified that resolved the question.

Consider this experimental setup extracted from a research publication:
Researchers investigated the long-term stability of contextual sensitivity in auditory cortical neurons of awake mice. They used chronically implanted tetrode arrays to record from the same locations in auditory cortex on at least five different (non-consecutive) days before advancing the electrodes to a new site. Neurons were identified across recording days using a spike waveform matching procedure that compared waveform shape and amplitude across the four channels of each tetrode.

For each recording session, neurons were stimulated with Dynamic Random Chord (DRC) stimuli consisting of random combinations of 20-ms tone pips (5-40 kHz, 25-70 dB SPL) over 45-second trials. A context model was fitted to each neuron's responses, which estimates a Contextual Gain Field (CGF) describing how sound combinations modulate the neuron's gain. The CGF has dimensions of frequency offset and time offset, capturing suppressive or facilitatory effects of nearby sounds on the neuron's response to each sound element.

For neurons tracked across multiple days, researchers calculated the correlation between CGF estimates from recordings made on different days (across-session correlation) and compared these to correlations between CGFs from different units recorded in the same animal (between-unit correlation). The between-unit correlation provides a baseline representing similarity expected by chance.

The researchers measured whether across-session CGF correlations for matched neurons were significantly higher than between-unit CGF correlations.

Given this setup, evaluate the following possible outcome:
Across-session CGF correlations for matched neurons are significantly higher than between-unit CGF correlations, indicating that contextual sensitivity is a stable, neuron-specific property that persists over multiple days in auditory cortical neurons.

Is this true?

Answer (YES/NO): YES